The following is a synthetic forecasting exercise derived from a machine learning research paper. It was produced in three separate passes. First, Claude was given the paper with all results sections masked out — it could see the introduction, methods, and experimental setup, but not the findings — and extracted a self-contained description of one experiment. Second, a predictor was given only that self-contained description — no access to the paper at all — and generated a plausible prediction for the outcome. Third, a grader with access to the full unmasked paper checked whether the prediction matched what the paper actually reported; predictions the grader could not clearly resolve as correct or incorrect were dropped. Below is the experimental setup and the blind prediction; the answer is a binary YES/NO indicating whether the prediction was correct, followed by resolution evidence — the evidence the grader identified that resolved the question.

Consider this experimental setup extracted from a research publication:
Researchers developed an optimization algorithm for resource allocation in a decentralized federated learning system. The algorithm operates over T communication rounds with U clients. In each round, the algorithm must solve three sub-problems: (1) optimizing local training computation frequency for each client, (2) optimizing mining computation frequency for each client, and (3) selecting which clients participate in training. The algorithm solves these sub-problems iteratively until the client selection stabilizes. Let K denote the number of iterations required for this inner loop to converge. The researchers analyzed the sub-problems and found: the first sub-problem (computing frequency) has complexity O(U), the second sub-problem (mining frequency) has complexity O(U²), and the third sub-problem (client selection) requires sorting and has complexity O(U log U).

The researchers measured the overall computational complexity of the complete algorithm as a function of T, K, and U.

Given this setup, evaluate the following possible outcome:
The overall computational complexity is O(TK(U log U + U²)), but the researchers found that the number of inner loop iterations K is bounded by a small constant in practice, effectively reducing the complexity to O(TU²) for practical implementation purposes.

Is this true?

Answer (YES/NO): NO